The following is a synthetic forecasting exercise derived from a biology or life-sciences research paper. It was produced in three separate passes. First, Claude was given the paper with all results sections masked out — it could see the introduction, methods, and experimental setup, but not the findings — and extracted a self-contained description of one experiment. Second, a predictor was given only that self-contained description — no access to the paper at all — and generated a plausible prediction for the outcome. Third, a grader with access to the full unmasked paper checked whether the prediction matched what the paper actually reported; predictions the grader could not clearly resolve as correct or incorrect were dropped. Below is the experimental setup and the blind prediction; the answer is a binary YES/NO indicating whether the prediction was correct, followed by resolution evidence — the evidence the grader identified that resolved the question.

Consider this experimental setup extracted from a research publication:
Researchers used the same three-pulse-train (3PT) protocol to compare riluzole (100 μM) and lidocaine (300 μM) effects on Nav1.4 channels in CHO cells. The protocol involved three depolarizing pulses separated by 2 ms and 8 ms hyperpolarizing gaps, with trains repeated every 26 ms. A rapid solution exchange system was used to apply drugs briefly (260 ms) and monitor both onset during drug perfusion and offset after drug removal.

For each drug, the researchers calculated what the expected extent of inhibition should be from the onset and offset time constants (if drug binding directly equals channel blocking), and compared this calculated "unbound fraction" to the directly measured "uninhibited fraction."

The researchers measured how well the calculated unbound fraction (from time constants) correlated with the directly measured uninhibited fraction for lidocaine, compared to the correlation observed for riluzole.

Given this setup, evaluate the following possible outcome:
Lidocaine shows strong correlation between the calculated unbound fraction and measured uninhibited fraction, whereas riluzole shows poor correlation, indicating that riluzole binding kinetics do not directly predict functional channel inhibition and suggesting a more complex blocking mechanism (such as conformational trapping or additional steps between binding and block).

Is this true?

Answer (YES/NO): YES